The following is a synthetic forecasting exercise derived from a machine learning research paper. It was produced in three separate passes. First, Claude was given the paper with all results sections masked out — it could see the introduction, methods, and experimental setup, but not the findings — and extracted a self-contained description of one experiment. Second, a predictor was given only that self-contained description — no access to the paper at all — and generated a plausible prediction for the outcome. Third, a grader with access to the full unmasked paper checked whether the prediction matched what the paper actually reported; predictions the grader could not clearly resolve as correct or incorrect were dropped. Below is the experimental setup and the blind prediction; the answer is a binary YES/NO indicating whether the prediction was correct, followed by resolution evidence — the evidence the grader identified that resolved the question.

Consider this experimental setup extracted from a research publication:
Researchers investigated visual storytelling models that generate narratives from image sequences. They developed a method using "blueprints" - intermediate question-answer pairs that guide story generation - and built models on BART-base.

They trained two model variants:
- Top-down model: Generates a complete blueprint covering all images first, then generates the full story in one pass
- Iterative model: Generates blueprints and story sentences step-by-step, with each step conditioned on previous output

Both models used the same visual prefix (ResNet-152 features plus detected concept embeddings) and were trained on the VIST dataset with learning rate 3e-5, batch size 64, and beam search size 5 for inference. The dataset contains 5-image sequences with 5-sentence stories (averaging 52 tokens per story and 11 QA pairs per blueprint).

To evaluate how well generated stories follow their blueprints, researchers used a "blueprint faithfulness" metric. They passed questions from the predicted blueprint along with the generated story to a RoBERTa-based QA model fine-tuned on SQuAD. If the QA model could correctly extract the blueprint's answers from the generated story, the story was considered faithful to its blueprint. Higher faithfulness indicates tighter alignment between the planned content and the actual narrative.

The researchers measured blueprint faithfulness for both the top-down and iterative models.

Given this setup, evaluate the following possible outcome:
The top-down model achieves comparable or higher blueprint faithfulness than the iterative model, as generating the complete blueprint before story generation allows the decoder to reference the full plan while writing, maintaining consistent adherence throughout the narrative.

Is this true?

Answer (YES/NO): NO